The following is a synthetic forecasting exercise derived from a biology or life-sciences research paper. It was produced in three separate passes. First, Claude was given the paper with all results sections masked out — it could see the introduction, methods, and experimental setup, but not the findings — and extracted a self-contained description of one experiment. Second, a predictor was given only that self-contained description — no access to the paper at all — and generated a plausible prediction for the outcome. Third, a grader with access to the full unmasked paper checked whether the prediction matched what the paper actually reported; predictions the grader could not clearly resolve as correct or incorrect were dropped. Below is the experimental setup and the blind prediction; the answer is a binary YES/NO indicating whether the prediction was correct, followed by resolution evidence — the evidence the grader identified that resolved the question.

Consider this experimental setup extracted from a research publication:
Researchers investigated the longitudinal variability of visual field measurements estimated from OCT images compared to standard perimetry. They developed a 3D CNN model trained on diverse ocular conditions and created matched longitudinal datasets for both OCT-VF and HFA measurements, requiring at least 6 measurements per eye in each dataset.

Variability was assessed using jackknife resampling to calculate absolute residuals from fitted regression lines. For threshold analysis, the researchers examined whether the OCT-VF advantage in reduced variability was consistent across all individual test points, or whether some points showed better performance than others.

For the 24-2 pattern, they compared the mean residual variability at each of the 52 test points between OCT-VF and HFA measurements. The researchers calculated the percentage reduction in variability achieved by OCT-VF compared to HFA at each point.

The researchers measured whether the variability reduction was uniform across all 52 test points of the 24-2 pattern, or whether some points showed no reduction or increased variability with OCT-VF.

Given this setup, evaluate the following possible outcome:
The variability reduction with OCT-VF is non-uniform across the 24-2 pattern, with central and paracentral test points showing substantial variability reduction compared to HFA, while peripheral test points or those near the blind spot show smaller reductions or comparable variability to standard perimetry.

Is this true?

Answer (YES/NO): NO